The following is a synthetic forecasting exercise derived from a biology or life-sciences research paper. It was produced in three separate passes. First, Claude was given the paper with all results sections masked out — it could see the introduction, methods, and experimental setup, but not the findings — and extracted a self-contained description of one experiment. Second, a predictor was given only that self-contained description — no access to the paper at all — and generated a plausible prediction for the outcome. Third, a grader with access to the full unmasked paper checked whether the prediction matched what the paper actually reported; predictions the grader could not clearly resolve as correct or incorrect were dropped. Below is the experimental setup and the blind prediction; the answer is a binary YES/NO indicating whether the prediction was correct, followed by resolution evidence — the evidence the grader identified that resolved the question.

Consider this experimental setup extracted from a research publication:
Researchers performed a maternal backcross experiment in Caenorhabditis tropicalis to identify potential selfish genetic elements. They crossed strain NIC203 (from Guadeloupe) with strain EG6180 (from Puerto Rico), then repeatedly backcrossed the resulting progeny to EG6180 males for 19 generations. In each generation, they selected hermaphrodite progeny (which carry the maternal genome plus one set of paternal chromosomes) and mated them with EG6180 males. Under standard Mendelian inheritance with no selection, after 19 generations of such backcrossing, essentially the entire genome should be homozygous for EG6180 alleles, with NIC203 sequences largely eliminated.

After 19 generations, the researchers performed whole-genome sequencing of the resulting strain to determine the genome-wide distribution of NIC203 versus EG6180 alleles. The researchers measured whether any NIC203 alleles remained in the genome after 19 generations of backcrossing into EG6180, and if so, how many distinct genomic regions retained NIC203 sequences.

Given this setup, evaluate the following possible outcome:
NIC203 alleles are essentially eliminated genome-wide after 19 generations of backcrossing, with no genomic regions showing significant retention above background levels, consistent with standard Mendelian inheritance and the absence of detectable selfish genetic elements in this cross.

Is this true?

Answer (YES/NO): NO